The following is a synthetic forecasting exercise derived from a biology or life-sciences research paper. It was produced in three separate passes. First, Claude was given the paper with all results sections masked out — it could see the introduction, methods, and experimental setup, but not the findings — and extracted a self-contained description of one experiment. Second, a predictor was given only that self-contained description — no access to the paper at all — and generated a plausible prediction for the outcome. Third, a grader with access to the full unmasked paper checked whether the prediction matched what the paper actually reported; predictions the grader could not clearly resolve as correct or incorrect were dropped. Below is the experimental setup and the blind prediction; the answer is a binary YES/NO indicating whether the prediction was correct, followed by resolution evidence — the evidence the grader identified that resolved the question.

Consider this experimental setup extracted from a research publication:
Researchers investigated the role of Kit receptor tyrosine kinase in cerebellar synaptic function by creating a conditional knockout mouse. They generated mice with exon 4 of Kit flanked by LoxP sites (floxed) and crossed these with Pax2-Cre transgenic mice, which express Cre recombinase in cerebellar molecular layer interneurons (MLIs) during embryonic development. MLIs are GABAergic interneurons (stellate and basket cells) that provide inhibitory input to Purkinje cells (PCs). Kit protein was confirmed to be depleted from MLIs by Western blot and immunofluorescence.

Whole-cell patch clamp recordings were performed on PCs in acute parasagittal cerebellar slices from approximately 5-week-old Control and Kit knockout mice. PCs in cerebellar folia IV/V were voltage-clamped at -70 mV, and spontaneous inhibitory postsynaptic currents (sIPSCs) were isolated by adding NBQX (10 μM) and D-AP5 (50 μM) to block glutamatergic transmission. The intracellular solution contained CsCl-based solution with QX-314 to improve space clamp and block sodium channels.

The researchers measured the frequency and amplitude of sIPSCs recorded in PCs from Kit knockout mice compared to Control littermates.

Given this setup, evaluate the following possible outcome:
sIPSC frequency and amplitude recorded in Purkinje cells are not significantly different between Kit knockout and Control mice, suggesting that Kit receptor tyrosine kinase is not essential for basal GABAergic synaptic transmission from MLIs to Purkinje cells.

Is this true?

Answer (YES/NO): NO